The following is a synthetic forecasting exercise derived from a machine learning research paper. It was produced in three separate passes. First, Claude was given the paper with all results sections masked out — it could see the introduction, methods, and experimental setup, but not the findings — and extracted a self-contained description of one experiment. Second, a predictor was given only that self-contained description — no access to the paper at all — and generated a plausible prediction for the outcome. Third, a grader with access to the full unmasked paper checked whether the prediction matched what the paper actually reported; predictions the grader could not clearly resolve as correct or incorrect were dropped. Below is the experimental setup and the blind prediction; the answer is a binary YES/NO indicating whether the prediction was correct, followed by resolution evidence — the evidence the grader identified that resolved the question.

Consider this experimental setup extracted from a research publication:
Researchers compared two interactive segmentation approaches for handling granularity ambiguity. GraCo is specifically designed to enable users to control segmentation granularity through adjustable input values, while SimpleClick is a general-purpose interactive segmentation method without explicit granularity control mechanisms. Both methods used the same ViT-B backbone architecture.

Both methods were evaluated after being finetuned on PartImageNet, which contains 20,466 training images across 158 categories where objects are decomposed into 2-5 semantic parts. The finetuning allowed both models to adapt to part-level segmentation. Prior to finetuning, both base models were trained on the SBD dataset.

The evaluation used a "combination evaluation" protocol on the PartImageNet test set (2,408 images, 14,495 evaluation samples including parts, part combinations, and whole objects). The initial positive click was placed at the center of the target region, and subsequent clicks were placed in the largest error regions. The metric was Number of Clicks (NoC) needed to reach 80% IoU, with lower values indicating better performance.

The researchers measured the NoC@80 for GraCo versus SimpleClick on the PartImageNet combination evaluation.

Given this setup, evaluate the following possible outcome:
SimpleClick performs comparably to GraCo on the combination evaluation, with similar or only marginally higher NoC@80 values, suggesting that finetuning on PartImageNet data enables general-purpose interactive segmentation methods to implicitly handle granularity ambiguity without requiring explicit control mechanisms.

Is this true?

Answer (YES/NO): NO